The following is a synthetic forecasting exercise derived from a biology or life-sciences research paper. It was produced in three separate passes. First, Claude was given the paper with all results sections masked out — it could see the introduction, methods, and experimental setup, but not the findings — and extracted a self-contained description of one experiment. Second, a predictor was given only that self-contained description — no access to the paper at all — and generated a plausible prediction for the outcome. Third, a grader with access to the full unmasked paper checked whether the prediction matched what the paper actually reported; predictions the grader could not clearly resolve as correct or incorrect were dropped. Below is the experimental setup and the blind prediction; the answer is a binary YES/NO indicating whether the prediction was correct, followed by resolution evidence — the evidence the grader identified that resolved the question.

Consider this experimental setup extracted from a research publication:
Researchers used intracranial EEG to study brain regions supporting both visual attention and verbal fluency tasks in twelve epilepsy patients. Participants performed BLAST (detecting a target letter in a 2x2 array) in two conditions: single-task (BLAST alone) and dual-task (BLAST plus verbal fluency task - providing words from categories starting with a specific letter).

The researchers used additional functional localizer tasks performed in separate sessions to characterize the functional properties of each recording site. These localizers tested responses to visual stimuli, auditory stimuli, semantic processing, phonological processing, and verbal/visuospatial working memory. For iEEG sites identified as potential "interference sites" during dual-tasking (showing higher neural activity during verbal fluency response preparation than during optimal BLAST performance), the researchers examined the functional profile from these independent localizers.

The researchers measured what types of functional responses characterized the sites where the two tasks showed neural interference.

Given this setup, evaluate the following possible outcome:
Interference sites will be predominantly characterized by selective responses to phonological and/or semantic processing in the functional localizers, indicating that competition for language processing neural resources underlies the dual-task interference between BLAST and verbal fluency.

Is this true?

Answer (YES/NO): NO